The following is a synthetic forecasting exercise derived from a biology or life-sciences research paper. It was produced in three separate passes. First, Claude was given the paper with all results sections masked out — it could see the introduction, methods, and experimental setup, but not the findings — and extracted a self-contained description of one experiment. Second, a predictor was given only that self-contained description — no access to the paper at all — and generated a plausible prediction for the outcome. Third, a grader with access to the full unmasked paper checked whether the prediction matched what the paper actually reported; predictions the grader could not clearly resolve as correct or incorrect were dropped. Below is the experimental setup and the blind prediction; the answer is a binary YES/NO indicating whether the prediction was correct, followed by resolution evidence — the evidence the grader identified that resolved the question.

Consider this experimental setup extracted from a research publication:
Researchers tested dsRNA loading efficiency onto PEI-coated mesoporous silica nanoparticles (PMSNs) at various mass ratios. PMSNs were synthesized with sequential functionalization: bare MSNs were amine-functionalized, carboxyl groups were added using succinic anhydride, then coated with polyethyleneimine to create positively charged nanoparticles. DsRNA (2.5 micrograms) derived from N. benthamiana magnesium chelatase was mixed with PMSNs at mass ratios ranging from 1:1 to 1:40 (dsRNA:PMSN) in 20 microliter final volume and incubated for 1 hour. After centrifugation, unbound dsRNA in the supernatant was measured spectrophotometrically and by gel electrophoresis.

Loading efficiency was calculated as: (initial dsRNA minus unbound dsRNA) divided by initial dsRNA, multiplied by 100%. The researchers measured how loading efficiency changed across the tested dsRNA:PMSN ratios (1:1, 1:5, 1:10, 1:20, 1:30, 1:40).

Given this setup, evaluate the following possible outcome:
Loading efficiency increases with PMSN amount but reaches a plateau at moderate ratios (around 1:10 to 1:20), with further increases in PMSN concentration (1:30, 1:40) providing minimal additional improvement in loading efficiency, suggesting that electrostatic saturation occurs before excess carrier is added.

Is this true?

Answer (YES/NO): NO